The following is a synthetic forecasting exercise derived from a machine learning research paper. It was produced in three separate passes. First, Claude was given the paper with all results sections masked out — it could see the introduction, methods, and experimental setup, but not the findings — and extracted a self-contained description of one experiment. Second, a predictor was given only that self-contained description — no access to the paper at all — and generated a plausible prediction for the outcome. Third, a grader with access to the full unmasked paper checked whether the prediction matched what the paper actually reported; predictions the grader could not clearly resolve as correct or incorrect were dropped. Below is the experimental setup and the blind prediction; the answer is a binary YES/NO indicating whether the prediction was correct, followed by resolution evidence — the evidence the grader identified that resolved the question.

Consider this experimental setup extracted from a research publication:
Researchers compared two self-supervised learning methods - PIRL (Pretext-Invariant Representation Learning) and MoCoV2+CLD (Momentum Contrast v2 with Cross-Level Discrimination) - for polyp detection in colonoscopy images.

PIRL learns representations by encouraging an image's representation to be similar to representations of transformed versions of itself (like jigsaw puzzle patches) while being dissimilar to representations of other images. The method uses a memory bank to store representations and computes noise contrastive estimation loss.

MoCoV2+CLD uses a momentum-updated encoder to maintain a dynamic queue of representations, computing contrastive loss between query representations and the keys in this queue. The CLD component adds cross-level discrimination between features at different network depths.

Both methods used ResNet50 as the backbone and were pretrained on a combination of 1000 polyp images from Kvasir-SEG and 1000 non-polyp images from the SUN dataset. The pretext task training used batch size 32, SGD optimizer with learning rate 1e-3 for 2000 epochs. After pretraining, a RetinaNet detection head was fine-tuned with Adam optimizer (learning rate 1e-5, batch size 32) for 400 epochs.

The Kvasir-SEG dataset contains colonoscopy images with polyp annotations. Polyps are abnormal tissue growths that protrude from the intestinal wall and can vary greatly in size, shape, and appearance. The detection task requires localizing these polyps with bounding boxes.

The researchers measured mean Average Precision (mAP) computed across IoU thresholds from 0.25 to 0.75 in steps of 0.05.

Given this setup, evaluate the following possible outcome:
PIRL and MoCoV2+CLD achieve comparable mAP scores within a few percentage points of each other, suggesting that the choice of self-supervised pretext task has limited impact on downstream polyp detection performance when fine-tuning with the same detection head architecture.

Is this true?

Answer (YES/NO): YES